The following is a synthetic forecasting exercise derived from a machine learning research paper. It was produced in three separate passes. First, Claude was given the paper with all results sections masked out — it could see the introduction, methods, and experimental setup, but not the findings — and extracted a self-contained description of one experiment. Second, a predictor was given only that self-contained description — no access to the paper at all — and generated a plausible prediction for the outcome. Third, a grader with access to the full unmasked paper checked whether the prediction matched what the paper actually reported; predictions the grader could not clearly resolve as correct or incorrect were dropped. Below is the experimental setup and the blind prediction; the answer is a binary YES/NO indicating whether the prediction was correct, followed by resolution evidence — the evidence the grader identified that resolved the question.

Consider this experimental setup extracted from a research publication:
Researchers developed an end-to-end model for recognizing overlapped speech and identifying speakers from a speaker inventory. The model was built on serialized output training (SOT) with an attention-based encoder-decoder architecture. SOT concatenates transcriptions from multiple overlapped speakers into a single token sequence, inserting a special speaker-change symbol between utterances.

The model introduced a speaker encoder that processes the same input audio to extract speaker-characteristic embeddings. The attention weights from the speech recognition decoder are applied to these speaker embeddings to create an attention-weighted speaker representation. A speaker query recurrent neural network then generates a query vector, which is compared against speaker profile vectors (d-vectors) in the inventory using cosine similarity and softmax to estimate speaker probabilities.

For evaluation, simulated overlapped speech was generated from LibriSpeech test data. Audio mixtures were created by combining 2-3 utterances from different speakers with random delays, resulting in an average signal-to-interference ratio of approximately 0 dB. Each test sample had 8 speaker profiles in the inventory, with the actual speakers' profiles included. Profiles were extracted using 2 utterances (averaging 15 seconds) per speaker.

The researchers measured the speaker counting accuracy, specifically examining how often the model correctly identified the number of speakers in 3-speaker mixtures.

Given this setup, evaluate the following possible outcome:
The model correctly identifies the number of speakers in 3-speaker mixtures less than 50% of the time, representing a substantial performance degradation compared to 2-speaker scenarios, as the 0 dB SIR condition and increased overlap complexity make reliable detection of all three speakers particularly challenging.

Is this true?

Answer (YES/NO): NO